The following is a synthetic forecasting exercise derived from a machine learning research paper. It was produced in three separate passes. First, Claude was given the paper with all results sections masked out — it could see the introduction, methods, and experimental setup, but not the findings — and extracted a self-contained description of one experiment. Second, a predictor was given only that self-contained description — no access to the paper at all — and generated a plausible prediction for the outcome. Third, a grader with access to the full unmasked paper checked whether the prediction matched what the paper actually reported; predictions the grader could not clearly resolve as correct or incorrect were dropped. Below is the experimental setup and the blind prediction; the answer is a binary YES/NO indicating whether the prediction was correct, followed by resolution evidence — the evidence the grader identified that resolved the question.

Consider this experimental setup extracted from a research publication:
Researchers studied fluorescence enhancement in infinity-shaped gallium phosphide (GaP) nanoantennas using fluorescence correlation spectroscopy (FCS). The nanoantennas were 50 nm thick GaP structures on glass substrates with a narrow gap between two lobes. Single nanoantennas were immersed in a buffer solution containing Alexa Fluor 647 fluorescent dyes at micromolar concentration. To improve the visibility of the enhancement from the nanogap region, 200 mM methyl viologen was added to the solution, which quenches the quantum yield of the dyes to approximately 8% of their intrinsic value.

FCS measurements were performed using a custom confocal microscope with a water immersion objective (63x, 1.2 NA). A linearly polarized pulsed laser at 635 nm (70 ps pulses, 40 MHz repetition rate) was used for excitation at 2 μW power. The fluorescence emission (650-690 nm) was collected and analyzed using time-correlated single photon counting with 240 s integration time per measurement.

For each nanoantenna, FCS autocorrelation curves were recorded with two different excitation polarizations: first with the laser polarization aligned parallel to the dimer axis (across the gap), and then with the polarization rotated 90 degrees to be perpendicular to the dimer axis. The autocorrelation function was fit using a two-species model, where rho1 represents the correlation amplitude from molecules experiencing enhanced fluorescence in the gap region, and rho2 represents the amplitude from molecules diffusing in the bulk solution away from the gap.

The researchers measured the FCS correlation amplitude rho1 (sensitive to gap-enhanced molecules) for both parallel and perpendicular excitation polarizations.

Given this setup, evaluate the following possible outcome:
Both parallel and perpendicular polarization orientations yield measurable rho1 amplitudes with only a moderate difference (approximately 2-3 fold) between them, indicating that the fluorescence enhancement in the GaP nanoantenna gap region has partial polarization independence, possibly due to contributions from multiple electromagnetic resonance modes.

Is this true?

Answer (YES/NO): NO